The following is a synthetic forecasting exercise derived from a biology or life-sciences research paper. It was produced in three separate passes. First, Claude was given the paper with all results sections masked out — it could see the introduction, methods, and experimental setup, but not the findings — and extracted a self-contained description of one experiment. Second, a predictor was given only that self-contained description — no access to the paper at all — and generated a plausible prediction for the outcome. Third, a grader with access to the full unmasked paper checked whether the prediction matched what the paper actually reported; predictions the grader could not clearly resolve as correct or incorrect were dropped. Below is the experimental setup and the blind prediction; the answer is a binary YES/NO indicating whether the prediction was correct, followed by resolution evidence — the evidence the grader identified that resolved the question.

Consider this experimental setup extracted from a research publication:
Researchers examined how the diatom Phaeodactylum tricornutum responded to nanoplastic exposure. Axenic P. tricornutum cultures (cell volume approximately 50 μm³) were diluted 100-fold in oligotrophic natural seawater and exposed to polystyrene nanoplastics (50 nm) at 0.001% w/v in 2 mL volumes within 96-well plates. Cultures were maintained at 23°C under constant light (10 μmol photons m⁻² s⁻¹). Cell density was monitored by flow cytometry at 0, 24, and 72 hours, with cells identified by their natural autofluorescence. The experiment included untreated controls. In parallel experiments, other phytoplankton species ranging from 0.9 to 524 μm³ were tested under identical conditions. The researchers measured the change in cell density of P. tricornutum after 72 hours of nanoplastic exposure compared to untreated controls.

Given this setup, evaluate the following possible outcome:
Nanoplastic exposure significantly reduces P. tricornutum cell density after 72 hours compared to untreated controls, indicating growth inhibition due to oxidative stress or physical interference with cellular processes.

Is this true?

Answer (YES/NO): NO